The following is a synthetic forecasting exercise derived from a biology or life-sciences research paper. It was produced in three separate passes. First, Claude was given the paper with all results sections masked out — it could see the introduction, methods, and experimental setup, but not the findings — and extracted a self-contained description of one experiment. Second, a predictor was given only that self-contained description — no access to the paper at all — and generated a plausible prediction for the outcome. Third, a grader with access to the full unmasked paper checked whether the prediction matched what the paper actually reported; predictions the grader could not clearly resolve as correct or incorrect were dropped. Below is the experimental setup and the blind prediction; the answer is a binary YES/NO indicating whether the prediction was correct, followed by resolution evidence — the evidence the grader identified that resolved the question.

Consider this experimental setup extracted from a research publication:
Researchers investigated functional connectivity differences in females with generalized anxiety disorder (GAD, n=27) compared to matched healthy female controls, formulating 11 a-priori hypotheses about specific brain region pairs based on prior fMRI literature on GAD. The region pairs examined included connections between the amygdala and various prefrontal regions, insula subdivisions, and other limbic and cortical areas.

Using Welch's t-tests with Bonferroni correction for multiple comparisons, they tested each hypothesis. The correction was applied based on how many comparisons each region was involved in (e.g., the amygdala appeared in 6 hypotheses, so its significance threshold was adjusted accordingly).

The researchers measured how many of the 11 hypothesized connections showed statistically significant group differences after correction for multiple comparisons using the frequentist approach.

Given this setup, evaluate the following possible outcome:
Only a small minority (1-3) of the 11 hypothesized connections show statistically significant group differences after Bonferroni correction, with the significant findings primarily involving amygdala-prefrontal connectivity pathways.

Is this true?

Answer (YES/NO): NO